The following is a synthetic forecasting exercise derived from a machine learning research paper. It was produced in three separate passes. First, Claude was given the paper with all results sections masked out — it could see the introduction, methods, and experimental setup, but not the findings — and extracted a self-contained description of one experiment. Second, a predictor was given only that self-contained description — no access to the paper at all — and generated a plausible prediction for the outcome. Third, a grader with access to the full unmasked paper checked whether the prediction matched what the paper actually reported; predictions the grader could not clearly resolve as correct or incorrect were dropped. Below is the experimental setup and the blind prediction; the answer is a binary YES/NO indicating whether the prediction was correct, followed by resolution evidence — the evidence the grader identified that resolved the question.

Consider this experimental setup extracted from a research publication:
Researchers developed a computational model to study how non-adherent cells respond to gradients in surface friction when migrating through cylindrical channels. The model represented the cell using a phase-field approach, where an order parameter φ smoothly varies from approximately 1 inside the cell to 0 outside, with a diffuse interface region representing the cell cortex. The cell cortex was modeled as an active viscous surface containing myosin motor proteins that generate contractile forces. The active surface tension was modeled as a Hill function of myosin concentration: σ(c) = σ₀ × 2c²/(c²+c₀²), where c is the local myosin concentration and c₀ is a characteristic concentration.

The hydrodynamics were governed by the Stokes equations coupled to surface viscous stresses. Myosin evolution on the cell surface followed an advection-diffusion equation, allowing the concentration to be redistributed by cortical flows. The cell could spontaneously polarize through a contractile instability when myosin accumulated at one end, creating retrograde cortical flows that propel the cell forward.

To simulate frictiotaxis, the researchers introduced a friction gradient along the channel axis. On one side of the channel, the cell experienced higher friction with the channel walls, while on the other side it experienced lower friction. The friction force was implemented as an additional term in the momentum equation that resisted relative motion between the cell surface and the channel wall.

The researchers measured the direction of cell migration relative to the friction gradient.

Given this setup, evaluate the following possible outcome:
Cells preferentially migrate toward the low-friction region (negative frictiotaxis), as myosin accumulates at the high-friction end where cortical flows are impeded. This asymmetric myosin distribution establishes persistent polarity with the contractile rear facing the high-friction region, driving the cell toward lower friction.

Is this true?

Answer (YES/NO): NO